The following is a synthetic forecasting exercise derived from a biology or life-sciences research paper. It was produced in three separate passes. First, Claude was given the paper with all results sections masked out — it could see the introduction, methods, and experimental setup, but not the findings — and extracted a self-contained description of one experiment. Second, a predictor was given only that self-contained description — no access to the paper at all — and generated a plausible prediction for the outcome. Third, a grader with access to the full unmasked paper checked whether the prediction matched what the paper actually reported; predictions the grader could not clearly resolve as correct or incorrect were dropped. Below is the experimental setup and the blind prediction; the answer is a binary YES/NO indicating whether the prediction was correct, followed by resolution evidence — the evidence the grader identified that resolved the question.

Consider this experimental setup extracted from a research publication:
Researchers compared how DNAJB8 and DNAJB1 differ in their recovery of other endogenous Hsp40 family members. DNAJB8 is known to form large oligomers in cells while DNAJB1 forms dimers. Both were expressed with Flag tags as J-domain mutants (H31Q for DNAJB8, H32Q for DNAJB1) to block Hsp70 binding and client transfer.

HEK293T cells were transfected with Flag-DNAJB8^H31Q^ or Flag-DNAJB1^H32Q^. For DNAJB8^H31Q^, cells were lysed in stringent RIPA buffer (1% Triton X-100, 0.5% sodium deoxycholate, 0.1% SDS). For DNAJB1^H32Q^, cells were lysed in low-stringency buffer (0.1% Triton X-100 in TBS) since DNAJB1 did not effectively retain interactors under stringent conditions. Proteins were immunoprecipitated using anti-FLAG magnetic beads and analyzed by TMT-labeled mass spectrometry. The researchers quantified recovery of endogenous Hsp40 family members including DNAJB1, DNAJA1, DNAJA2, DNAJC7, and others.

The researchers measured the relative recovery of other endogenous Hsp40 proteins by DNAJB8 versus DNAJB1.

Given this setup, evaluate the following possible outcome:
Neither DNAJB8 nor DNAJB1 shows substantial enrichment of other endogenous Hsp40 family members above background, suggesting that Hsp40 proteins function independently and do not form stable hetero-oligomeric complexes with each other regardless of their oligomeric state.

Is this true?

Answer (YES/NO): NO